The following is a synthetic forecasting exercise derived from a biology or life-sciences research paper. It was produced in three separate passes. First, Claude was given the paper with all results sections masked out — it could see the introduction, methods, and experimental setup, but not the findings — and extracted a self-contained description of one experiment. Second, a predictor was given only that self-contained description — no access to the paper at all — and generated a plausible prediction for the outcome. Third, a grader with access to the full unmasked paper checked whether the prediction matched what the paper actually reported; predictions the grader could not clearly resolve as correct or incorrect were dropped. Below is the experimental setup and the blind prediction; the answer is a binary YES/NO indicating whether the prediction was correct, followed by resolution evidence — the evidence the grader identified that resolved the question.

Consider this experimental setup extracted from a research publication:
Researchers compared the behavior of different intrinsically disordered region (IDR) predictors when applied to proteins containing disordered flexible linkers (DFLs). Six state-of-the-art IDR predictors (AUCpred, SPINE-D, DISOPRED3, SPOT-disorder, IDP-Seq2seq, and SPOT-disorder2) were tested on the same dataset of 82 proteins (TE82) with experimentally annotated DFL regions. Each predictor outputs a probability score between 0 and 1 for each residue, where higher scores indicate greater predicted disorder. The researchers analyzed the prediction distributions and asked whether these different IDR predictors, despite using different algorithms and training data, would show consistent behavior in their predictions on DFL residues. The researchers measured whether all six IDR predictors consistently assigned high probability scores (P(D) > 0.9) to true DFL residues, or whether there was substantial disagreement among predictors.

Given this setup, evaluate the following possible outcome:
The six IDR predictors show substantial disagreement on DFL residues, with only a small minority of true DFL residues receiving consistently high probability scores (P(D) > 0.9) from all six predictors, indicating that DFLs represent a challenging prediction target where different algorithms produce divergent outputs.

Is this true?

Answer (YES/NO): NO